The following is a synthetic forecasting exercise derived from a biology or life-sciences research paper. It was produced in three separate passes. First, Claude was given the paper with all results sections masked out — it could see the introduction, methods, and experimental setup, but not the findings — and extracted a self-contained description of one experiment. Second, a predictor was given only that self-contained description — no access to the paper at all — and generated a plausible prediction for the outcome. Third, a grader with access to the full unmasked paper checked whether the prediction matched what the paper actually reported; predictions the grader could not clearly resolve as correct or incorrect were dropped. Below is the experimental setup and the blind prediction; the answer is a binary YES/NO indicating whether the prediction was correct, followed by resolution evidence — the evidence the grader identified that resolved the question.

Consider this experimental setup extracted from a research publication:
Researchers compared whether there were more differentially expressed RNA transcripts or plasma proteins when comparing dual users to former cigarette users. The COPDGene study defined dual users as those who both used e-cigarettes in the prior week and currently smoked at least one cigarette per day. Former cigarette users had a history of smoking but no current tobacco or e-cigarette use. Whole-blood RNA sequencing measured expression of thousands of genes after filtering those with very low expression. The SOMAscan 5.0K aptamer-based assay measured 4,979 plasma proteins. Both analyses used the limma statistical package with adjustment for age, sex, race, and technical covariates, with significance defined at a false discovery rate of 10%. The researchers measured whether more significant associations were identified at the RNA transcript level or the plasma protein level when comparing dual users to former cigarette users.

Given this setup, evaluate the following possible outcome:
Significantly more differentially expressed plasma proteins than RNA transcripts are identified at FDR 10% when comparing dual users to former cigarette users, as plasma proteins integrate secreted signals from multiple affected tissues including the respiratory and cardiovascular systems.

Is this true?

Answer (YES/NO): NO